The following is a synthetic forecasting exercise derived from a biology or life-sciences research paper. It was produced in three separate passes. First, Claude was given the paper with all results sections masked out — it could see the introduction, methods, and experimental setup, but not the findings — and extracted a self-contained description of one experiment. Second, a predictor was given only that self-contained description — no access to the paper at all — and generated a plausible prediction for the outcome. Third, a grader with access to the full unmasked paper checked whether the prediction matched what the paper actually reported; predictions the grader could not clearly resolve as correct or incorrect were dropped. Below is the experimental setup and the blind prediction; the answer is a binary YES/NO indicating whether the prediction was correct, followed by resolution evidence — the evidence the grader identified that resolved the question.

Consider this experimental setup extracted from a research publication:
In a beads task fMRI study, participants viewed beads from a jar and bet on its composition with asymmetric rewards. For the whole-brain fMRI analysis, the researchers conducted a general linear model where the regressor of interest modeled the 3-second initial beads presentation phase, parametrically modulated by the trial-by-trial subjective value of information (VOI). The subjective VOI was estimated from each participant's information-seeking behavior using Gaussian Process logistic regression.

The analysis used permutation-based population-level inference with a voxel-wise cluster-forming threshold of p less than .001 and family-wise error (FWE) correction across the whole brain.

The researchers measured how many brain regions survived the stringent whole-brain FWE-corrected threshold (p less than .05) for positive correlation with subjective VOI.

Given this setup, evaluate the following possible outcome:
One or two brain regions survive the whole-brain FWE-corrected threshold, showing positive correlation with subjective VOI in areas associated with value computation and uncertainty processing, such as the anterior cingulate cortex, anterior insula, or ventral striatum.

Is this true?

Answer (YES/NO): NO